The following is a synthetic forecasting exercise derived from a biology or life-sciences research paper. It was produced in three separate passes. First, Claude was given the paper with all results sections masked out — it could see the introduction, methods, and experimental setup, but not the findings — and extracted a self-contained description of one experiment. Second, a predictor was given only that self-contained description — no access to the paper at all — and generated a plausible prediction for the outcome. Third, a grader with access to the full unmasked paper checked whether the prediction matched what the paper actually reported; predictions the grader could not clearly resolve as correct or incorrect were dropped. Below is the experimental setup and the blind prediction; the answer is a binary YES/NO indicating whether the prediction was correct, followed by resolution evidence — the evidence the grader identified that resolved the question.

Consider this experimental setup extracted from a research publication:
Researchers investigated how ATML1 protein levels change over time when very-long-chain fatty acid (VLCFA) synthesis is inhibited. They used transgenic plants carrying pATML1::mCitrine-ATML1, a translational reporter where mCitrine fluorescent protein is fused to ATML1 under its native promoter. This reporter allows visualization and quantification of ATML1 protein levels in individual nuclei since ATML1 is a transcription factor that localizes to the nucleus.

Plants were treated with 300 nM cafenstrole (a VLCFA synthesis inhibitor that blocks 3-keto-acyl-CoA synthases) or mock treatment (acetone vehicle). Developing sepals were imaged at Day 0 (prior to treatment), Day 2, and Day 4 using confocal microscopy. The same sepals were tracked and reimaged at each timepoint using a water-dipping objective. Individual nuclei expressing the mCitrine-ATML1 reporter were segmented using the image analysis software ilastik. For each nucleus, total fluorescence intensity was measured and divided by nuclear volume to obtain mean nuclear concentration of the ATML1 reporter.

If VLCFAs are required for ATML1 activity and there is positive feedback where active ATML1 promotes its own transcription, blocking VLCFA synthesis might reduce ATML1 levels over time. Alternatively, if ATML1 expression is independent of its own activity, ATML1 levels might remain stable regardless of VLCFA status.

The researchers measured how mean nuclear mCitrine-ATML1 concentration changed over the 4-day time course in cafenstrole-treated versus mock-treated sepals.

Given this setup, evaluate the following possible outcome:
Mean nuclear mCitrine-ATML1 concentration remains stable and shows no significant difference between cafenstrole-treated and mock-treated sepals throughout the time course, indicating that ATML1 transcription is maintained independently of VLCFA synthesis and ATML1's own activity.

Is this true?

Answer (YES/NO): YES